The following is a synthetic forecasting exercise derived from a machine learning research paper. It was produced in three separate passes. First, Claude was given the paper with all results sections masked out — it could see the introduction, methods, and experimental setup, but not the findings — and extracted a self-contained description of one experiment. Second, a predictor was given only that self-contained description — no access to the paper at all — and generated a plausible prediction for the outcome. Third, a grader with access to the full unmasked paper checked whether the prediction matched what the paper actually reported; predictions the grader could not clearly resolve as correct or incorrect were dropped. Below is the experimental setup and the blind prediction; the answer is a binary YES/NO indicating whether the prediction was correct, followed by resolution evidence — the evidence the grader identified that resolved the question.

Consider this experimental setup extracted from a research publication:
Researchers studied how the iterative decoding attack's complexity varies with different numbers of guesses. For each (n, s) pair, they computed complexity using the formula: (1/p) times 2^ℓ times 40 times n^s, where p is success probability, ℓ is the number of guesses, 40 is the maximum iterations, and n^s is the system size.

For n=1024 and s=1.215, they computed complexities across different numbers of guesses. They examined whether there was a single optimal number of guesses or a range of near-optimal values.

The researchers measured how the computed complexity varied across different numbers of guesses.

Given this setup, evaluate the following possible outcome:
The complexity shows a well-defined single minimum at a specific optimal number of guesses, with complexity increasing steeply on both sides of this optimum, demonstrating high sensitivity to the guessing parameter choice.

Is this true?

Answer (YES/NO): NO